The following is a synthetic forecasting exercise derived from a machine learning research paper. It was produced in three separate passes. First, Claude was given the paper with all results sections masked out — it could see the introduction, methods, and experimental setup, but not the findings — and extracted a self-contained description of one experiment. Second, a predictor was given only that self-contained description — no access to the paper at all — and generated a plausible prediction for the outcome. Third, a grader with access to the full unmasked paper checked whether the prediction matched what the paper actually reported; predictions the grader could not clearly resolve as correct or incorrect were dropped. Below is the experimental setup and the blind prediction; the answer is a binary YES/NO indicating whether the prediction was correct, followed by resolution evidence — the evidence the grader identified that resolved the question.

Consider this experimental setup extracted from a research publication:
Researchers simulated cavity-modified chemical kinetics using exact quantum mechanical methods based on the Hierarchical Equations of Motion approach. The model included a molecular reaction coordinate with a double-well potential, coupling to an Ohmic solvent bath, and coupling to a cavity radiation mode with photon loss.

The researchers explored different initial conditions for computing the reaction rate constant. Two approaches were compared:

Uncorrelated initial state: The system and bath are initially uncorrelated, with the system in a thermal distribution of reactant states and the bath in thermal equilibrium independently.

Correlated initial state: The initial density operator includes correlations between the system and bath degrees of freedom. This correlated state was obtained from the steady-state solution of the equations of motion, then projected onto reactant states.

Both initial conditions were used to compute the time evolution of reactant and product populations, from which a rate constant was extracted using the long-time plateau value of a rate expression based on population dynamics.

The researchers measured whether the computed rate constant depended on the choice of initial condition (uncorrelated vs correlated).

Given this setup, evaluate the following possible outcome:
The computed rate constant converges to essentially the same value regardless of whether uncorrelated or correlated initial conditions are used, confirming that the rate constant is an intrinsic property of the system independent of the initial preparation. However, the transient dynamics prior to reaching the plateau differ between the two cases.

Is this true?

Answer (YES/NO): YES